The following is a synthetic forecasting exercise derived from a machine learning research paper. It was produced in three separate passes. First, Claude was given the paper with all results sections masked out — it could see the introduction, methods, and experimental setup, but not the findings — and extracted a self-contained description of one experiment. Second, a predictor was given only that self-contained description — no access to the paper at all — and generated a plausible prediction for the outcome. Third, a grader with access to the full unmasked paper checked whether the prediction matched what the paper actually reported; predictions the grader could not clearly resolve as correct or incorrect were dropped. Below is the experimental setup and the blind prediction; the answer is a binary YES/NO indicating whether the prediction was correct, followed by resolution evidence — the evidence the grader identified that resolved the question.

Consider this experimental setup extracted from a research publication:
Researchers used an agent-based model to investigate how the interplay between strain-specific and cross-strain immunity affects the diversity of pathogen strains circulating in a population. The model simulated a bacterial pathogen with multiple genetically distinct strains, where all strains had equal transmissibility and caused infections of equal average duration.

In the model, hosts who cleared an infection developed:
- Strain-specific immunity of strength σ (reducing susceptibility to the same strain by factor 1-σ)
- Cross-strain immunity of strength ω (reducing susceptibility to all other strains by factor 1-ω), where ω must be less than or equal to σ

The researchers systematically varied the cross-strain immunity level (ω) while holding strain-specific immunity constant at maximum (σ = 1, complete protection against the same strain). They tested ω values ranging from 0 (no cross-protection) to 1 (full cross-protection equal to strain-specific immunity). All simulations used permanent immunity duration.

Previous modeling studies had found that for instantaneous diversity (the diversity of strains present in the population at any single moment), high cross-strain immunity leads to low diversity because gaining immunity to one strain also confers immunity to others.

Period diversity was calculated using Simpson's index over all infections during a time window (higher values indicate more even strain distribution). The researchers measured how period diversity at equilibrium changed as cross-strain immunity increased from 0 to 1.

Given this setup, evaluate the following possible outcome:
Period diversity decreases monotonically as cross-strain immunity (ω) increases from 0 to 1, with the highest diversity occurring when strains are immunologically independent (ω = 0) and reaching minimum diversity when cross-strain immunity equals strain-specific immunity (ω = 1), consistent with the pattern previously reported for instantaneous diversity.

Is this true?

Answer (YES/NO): YES